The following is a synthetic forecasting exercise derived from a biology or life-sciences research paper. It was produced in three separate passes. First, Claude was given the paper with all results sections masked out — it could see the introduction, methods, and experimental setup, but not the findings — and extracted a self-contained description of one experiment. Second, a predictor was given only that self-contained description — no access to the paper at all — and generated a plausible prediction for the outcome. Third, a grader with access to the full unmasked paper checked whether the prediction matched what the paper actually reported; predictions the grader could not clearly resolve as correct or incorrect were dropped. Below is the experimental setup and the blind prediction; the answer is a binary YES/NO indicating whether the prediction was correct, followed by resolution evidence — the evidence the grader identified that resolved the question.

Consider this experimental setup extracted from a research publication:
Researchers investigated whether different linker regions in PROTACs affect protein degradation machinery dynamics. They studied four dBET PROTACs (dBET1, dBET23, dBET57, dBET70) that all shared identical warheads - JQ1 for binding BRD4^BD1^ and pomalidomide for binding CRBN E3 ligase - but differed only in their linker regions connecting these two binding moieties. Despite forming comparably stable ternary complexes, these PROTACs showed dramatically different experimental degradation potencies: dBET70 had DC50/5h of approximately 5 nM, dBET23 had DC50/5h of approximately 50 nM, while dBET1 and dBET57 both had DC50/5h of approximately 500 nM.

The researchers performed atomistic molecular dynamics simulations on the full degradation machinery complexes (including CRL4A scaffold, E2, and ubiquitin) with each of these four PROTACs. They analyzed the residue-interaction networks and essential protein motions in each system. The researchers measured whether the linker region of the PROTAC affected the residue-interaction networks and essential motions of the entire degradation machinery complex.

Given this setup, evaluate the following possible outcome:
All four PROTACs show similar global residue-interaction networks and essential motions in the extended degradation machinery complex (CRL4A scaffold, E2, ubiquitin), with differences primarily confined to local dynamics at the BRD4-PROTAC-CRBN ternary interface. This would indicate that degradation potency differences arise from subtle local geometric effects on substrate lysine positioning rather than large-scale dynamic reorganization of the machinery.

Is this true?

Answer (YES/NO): NO